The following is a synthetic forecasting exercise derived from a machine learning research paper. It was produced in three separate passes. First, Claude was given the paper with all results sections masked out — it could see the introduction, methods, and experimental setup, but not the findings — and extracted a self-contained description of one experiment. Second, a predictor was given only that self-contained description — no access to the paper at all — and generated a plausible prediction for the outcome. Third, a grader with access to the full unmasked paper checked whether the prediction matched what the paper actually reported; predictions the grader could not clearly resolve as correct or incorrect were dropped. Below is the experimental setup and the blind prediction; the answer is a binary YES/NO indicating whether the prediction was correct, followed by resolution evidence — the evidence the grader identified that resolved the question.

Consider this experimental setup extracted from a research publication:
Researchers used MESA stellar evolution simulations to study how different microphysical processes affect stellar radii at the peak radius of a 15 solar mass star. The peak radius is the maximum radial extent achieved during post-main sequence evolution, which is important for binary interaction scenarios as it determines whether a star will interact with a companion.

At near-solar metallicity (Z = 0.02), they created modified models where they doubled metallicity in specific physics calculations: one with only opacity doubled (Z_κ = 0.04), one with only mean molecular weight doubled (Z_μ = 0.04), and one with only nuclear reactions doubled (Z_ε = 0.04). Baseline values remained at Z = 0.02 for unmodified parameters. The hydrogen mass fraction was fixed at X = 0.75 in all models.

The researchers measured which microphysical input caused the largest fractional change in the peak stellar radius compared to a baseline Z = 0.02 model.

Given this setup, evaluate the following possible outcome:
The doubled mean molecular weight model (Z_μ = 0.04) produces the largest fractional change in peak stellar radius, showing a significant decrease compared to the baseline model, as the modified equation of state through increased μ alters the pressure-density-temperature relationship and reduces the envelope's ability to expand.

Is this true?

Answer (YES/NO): NO